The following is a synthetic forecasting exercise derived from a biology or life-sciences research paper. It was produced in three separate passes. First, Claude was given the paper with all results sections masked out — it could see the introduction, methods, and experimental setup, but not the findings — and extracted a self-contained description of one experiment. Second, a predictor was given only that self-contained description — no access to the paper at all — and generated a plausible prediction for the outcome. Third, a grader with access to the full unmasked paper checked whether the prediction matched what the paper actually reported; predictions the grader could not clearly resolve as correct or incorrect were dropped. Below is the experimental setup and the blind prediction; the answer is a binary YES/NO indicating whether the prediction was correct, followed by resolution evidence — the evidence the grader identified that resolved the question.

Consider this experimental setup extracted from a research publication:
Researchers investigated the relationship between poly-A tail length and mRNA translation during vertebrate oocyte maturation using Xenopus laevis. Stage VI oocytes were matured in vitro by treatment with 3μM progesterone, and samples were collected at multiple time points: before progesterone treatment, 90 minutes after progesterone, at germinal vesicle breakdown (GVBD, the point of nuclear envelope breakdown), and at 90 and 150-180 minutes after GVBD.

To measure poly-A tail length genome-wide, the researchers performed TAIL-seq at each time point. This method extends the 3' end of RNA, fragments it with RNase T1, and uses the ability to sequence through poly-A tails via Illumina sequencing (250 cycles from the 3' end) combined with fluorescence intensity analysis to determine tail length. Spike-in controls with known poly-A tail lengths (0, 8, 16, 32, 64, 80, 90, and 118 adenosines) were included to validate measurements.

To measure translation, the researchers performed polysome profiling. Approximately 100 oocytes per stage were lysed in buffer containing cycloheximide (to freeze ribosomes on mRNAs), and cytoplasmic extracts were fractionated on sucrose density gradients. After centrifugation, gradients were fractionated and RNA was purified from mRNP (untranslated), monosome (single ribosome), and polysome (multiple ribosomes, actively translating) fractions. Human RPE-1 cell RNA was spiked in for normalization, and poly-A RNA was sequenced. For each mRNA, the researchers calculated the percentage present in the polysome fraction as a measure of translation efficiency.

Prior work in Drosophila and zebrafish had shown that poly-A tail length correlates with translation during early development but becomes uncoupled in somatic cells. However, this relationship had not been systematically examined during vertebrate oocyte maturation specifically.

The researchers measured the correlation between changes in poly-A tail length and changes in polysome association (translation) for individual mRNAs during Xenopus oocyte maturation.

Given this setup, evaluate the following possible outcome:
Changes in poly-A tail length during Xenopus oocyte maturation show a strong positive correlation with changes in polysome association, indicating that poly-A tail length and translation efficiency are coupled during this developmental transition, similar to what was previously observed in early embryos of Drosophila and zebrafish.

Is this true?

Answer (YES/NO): NO